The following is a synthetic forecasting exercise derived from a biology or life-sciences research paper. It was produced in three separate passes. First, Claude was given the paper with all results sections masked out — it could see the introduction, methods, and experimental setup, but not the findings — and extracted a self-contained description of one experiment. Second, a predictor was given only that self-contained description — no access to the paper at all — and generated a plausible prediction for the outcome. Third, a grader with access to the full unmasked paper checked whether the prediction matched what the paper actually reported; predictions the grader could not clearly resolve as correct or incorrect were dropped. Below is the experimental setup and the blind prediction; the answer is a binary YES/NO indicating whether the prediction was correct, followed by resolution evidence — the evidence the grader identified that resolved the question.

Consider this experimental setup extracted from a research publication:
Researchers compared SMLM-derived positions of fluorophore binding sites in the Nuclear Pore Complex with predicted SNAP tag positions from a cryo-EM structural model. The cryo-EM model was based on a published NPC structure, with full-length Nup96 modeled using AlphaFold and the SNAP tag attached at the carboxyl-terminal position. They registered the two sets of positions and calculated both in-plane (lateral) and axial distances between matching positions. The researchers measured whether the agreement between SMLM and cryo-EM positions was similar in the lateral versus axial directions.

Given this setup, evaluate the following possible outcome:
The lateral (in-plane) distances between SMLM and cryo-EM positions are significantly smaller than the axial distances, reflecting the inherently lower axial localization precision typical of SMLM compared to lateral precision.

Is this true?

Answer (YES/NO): YES